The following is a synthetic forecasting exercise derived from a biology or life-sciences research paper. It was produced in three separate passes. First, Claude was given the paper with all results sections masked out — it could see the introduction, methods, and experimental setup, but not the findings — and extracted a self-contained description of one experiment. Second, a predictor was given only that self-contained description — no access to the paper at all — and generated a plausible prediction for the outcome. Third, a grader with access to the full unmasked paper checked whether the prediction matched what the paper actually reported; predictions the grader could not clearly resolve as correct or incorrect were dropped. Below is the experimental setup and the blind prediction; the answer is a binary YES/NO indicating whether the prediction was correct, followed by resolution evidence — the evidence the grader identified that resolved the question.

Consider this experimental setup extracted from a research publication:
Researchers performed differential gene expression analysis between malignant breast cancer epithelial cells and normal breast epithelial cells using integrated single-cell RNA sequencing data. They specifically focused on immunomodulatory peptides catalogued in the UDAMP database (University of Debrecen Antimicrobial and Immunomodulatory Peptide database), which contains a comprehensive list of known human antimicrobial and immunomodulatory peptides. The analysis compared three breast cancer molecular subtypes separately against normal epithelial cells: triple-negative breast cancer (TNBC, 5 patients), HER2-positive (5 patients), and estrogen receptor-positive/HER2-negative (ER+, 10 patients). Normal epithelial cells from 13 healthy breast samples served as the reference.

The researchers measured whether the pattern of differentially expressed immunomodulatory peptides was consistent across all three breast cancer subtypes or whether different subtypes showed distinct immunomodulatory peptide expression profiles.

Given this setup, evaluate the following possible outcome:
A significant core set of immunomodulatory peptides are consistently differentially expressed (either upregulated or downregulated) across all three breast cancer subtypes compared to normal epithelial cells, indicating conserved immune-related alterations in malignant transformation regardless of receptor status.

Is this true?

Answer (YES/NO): YES